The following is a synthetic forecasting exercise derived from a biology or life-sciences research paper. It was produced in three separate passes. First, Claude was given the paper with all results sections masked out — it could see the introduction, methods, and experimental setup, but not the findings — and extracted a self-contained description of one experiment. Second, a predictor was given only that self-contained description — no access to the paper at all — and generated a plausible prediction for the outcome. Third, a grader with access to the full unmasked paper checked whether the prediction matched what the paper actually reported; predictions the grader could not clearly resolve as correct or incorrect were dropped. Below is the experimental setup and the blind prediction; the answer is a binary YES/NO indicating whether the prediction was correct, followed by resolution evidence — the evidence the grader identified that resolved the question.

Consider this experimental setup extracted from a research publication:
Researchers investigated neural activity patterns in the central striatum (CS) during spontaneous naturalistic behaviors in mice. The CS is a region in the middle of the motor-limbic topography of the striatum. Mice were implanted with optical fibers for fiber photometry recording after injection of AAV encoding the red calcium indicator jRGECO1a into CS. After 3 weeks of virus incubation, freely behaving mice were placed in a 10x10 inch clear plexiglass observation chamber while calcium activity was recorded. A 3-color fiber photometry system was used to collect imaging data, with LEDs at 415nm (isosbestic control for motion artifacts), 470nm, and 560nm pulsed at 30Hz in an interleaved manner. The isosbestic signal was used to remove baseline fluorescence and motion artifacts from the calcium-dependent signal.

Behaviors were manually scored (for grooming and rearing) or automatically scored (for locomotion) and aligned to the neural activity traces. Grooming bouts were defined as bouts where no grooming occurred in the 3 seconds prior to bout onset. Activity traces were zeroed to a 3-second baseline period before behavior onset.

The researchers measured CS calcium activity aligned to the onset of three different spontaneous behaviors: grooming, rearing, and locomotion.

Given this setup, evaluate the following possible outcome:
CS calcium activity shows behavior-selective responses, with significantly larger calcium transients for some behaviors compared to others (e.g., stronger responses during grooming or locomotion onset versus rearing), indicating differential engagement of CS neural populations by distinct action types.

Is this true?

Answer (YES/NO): NO